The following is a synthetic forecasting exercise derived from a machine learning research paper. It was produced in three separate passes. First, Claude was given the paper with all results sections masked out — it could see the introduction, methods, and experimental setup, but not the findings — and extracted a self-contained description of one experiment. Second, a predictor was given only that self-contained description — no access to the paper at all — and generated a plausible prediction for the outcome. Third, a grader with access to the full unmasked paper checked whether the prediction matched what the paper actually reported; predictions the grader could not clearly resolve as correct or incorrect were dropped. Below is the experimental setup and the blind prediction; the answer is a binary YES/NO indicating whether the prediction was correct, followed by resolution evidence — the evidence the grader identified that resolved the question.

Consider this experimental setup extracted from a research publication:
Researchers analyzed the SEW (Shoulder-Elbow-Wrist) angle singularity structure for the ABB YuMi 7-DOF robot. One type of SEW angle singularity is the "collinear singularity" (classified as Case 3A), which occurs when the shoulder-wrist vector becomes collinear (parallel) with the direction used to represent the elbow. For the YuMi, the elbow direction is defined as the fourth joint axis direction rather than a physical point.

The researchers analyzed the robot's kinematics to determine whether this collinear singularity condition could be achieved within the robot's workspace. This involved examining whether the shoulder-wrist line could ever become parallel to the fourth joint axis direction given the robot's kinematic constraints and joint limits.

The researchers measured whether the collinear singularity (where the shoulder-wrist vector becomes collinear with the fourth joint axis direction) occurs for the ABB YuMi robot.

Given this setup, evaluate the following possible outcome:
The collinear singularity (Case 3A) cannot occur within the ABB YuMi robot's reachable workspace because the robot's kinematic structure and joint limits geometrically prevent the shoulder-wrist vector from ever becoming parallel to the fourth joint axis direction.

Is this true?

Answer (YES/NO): YES